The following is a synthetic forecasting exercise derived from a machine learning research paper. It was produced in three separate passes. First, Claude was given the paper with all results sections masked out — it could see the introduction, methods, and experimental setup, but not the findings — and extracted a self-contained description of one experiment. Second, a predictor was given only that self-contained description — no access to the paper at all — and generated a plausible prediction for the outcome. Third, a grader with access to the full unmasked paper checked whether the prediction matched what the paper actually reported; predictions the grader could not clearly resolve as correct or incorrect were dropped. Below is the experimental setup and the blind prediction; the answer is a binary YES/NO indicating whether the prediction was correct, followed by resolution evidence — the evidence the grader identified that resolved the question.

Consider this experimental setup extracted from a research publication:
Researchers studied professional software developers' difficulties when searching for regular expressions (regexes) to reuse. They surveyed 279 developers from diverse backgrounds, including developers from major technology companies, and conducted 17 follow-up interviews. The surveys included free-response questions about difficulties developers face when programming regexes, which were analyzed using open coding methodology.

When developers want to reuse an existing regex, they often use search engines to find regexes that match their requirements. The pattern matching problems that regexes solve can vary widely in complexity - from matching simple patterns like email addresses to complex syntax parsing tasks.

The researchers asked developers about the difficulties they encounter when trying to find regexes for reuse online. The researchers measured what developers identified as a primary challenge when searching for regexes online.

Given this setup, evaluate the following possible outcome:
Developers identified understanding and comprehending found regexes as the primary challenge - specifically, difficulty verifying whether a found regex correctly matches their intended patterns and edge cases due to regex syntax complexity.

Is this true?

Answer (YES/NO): NO